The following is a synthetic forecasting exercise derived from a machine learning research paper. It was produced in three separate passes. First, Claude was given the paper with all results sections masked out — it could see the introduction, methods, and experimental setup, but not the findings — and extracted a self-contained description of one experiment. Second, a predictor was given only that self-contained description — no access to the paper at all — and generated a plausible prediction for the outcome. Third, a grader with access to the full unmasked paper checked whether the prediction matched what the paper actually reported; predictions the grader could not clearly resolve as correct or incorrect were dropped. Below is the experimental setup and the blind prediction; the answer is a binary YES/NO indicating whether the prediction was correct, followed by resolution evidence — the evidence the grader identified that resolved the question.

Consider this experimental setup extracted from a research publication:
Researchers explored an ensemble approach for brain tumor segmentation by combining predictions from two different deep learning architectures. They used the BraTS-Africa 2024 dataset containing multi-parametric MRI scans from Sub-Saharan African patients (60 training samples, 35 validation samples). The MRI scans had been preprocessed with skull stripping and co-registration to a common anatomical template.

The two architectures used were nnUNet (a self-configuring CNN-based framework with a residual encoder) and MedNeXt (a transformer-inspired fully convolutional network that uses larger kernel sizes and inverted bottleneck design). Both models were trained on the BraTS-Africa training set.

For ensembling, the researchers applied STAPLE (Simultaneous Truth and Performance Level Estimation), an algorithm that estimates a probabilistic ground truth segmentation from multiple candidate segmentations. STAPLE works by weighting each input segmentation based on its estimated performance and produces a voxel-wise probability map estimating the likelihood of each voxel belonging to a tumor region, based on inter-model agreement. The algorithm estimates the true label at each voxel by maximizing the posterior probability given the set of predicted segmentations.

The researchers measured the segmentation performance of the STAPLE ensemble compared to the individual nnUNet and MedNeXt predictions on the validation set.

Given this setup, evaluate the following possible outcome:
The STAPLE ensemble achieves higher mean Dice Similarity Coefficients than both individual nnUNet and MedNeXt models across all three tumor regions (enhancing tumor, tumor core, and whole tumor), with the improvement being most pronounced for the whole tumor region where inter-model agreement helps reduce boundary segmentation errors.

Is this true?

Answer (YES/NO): NO